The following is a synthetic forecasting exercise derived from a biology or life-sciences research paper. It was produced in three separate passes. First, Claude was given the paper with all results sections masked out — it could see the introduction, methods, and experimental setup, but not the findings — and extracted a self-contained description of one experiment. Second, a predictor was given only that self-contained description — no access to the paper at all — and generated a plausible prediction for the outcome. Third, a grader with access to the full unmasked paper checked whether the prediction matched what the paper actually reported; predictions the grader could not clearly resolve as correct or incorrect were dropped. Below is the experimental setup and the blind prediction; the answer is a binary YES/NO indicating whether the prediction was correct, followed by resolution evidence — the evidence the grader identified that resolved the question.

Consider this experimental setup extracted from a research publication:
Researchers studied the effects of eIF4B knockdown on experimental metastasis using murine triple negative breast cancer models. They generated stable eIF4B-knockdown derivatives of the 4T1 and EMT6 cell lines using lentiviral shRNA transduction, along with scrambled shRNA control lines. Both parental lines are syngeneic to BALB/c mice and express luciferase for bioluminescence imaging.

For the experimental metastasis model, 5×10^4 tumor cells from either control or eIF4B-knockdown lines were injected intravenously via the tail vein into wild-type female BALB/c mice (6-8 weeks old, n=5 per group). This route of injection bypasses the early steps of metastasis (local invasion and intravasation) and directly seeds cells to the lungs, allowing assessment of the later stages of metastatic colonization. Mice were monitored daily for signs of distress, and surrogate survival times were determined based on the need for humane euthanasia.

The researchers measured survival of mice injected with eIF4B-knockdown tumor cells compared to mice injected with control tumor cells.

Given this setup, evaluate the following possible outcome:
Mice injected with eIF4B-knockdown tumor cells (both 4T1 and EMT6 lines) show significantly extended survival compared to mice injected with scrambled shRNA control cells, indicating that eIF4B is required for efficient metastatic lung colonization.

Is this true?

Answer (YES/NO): NO